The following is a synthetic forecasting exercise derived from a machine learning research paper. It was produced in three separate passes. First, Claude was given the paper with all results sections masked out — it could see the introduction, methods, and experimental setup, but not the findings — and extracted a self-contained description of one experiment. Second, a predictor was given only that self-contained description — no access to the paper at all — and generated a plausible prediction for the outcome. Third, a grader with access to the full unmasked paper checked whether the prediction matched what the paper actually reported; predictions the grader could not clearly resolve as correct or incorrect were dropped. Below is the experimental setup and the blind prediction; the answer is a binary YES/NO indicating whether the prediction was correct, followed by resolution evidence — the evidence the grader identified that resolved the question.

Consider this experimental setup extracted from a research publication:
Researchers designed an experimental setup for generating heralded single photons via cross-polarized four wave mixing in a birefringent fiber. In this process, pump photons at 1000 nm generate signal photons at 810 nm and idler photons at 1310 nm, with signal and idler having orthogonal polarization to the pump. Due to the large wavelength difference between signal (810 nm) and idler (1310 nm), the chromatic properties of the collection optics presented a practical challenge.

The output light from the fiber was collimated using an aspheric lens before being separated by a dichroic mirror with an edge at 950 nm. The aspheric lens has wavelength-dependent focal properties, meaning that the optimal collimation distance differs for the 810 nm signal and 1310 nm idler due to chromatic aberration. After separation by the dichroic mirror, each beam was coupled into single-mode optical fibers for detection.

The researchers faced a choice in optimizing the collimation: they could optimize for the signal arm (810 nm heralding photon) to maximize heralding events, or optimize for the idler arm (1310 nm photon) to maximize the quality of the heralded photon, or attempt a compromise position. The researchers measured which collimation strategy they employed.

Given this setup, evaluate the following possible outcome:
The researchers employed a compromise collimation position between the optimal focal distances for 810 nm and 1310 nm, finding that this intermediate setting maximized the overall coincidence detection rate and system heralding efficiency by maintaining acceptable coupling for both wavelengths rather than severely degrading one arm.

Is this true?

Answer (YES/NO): NO